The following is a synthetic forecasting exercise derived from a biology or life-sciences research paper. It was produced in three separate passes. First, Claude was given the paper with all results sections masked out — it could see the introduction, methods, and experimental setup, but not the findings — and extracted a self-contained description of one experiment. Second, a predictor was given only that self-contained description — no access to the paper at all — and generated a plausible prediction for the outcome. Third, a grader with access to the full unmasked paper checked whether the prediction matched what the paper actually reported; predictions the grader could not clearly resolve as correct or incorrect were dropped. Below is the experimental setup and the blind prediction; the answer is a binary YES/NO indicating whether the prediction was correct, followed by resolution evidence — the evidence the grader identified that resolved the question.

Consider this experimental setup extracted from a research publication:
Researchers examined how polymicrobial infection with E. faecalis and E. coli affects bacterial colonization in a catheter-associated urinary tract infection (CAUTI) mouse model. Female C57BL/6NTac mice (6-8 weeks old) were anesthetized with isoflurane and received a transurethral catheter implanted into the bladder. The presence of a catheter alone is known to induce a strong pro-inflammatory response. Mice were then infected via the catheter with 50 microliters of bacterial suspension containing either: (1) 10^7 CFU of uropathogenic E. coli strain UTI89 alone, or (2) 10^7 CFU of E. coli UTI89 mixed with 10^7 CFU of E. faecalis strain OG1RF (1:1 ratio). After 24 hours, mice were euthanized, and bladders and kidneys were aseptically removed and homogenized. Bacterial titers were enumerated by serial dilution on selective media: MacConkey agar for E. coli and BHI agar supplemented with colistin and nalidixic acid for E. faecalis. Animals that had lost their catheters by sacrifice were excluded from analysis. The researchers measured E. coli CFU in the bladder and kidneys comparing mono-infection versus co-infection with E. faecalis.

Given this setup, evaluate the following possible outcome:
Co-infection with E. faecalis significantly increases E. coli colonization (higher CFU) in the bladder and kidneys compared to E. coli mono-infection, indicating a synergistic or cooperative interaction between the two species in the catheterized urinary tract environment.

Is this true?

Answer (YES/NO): NO